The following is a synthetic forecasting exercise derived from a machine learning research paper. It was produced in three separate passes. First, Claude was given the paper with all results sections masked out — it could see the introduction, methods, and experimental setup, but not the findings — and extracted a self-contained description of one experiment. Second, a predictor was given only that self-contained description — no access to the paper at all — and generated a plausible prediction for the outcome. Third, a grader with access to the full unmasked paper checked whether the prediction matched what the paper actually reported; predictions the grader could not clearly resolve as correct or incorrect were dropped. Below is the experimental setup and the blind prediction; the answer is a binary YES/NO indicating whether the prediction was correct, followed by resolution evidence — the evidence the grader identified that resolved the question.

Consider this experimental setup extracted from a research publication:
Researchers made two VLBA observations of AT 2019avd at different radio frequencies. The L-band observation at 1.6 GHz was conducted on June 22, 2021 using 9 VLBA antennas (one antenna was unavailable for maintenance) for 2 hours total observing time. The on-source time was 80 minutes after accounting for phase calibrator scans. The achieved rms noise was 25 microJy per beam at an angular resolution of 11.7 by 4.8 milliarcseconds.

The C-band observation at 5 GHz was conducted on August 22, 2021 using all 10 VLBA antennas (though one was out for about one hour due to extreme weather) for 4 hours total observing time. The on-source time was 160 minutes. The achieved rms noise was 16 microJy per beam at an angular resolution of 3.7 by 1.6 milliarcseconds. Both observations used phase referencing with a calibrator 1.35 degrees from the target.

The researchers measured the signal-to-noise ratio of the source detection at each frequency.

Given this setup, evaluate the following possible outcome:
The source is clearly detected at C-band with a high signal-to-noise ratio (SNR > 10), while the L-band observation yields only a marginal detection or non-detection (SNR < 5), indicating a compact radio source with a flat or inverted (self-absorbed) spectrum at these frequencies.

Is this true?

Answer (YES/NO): NO